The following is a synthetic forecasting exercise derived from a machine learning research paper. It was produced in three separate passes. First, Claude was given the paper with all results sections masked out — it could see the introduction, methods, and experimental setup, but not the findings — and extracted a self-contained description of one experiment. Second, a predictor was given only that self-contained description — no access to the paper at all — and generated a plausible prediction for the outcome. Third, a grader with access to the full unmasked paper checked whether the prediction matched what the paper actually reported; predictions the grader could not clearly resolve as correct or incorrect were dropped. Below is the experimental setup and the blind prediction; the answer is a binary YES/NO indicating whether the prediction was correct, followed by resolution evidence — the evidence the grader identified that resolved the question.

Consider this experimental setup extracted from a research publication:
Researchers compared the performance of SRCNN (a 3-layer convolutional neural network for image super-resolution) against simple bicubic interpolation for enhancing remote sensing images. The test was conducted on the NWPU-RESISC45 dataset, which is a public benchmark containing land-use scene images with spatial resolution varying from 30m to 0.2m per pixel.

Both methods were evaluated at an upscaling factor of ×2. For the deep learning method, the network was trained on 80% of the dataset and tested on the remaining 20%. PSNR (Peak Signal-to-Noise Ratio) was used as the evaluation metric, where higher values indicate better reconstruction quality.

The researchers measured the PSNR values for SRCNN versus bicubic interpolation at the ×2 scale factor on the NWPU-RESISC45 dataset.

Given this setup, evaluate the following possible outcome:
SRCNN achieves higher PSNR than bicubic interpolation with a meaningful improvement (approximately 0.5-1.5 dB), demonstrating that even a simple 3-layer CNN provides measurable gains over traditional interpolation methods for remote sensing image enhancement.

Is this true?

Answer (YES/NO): NO